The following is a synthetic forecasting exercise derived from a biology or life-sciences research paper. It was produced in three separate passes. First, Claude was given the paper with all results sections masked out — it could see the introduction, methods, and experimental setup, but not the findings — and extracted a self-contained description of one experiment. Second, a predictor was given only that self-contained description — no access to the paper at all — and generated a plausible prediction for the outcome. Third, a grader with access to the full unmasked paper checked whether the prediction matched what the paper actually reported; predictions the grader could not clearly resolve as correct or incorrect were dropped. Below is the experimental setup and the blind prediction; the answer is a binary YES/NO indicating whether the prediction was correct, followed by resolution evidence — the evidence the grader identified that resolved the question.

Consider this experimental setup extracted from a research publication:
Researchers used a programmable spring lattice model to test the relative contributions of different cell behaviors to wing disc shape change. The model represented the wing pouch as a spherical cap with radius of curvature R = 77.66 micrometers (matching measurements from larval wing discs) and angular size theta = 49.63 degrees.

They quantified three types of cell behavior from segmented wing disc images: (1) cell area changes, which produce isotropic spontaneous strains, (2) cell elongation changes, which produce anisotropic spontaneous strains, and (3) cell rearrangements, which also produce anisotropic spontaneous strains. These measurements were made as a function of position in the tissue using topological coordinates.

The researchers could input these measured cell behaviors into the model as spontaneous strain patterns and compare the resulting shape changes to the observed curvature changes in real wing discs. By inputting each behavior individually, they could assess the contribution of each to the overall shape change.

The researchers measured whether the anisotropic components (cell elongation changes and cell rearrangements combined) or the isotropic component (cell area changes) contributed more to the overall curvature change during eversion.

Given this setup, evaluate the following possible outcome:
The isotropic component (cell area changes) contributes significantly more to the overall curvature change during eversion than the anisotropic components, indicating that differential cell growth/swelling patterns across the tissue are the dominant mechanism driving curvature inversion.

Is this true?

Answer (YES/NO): NO